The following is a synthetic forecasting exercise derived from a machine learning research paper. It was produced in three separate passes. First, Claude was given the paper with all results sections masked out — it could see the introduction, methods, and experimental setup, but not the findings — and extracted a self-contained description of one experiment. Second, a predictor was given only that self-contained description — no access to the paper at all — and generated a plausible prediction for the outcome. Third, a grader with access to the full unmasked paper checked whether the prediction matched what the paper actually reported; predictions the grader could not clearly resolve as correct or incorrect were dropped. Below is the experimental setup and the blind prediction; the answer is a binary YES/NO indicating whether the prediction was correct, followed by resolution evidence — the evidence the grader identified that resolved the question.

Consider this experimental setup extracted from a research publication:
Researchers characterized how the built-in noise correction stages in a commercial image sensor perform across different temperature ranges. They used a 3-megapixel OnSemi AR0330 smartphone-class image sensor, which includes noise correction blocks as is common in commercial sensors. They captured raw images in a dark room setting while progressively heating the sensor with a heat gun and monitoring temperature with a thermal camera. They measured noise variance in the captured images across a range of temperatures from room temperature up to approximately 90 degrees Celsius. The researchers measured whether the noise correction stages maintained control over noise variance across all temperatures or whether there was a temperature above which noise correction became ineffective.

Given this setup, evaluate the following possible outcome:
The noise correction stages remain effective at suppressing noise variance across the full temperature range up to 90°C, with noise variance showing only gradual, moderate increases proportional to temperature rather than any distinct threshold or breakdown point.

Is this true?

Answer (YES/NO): NO